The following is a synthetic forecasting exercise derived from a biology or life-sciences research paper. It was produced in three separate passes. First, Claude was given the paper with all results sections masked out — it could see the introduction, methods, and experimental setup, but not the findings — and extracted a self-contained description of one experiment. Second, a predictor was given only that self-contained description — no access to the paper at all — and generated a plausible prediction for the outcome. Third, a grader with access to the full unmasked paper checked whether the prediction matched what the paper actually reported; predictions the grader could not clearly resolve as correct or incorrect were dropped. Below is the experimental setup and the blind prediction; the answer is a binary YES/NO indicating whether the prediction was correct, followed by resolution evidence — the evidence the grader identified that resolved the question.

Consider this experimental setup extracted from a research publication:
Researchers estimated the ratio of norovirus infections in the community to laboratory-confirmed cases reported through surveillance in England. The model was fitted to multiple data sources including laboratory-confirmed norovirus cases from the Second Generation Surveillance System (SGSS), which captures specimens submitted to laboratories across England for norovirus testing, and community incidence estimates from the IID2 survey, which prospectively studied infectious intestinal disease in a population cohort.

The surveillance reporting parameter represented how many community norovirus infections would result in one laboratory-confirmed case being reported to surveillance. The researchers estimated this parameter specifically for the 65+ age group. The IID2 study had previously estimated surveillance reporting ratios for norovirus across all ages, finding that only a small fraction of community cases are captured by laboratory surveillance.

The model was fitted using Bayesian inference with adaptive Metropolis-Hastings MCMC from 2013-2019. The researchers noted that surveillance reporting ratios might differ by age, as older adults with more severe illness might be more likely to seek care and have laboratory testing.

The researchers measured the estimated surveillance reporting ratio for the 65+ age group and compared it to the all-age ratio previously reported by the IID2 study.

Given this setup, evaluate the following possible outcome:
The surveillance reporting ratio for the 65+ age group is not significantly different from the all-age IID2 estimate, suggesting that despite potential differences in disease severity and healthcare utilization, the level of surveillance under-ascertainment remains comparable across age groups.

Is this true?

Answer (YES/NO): NO